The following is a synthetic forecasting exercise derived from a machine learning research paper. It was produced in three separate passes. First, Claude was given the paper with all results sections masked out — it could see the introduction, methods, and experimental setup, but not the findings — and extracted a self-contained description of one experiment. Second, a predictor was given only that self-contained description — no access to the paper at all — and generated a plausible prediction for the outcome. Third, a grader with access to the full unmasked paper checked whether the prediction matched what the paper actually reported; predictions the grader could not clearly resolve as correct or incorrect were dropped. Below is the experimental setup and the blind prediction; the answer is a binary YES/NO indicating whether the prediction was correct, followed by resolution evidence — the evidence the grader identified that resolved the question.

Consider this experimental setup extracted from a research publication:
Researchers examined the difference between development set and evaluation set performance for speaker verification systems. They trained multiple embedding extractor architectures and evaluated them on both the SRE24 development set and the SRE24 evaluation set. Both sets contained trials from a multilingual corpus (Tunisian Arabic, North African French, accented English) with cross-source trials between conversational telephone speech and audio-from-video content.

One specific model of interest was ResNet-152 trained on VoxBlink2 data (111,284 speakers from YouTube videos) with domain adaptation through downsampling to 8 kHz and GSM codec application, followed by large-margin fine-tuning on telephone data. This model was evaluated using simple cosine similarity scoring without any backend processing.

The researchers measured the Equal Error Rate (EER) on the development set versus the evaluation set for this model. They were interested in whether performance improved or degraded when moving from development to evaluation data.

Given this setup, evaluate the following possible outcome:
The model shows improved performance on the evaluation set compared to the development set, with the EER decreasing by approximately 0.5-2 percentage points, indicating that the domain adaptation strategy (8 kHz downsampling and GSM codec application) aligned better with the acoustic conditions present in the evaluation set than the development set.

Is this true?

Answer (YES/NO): YES